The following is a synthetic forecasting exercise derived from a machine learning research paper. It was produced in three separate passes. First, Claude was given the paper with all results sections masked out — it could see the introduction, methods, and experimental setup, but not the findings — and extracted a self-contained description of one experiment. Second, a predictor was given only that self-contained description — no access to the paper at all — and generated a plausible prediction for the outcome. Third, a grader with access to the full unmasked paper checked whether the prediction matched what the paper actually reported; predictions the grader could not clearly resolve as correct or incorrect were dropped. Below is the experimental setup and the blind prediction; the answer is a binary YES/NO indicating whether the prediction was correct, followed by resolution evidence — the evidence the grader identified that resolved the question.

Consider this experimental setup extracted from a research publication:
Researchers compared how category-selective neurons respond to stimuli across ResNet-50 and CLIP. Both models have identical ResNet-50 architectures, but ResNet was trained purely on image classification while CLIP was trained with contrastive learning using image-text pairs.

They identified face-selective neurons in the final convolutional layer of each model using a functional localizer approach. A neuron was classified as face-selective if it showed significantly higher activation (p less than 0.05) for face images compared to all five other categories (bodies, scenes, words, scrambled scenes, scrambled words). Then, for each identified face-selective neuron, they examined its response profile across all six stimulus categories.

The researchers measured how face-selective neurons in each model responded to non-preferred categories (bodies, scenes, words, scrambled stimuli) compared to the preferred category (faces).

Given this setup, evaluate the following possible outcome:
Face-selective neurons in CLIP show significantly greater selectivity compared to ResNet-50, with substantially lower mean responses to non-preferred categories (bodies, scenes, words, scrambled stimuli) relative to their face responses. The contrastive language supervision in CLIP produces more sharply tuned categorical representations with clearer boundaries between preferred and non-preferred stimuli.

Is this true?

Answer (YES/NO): NO